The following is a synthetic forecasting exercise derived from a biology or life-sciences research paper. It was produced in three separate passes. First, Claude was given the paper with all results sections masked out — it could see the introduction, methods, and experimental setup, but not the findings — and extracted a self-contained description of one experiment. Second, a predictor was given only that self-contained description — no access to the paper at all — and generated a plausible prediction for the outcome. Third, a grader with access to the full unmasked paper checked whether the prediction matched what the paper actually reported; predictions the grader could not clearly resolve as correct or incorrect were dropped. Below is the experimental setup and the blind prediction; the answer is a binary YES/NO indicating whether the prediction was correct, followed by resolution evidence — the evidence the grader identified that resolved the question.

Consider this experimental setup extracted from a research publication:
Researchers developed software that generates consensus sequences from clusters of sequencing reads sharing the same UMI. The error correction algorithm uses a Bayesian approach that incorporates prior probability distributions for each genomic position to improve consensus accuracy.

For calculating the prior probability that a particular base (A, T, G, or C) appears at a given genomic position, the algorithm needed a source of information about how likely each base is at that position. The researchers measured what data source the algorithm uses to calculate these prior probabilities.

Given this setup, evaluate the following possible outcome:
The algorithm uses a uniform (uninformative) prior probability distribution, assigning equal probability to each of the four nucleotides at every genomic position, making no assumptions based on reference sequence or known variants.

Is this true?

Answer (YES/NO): NO